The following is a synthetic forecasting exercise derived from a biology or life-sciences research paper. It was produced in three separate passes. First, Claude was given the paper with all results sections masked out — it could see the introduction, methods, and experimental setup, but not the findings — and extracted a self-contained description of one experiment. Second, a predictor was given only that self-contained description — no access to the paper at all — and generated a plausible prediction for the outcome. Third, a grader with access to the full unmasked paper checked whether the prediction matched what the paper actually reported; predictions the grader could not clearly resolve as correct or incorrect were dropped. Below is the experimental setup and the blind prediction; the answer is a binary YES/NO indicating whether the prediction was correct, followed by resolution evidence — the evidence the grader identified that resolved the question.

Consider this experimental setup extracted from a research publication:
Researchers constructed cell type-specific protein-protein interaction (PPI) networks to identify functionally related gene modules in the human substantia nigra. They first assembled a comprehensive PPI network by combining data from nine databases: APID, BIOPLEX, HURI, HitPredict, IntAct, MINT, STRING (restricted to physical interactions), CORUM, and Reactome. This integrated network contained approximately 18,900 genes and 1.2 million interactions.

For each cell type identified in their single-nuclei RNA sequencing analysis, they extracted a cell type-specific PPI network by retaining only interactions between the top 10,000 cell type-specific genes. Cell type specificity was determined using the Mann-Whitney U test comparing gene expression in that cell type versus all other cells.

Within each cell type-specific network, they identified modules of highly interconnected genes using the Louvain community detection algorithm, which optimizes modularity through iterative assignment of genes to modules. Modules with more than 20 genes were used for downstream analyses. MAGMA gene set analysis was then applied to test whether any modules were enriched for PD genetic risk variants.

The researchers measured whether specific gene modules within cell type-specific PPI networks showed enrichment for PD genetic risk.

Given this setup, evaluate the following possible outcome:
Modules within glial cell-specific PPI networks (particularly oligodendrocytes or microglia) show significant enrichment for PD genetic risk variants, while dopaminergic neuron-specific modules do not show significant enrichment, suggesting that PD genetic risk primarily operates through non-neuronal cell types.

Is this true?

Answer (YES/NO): NO